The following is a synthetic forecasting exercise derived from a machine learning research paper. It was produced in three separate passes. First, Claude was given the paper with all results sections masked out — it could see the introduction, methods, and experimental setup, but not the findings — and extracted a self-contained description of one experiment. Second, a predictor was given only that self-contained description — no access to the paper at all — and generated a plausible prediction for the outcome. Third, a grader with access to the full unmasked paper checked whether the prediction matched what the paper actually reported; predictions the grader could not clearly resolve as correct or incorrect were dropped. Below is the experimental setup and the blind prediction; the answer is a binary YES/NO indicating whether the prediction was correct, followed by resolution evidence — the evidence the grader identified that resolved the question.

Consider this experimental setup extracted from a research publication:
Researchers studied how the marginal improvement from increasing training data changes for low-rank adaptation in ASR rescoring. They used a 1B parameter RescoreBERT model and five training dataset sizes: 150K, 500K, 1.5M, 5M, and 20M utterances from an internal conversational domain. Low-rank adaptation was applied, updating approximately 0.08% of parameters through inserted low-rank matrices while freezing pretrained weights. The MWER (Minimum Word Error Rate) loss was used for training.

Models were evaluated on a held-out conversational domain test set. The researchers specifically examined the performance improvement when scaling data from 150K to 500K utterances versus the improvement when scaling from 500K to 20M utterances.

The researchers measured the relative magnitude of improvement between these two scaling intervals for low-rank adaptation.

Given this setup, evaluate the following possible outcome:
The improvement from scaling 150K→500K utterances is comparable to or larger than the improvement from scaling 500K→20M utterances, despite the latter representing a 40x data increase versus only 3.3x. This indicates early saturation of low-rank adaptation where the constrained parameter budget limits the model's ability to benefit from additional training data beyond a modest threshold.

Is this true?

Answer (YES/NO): YES